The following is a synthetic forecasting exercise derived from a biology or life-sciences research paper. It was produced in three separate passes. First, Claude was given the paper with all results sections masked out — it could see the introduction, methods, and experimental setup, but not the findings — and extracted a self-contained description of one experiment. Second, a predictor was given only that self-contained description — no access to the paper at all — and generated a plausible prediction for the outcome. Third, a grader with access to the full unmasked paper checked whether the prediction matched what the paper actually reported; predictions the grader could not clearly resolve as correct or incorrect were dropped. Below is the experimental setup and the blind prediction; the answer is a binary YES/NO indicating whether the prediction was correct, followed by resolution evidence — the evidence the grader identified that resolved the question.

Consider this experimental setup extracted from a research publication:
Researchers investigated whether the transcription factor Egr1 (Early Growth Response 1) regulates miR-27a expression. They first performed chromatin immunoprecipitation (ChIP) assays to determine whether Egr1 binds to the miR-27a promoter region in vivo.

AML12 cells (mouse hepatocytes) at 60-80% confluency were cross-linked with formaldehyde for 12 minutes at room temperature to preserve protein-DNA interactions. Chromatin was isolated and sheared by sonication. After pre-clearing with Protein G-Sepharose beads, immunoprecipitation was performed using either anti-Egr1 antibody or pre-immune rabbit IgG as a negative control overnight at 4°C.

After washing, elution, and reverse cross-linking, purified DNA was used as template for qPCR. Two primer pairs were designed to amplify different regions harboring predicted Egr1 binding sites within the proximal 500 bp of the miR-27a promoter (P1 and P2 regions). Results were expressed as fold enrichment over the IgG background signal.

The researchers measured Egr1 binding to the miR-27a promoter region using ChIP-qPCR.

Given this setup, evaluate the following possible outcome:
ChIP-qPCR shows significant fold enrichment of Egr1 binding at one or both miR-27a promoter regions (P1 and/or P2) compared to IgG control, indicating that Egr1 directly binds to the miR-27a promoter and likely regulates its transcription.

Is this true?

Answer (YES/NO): YES